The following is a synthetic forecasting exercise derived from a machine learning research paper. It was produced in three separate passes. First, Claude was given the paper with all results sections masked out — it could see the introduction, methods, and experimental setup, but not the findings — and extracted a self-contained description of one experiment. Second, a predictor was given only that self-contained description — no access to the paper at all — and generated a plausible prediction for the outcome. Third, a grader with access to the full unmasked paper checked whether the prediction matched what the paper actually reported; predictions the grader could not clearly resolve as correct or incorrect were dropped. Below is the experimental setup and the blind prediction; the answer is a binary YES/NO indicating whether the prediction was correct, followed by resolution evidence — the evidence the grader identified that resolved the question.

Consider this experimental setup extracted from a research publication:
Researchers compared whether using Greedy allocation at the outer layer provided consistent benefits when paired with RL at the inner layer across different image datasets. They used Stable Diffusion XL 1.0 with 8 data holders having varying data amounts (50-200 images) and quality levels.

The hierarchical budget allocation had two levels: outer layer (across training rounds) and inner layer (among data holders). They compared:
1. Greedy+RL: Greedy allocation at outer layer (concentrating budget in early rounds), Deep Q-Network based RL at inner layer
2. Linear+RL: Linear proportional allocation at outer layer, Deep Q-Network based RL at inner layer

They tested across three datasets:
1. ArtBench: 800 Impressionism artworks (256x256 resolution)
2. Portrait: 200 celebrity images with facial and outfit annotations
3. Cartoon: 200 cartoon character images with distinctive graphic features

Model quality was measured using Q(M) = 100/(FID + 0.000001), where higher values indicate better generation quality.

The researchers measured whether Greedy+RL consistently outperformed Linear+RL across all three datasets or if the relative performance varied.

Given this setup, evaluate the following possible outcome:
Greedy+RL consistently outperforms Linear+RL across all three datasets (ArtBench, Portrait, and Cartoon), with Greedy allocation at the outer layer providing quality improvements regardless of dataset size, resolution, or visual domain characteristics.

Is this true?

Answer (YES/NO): NO